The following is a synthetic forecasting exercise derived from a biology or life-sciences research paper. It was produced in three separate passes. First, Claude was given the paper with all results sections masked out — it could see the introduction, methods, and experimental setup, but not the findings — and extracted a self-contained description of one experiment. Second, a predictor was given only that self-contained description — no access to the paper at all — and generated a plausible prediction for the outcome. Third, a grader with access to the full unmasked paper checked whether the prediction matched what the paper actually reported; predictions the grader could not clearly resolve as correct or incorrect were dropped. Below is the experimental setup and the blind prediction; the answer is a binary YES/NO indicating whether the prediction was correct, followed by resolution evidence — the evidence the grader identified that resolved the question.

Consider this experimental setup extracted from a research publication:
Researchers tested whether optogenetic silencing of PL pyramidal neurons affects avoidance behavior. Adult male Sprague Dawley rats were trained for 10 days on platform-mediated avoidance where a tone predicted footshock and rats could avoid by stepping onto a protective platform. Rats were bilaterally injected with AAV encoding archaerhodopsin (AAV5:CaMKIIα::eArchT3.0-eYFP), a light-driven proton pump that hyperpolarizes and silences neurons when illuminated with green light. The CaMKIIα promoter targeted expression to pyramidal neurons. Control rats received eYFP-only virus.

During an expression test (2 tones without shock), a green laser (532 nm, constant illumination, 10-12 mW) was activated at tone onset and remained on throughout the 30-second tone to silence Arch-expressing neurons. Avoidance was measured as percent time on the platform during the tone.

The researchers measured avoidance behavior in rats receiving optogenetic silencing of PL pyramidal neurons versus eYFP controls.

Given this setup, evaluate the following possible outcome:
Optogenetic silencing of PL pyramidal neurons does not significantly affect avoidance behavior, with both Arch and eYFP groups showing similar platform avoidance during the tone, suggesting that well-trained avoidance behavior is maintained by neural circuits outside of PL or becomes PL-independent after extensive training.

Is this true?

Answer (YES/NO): NO